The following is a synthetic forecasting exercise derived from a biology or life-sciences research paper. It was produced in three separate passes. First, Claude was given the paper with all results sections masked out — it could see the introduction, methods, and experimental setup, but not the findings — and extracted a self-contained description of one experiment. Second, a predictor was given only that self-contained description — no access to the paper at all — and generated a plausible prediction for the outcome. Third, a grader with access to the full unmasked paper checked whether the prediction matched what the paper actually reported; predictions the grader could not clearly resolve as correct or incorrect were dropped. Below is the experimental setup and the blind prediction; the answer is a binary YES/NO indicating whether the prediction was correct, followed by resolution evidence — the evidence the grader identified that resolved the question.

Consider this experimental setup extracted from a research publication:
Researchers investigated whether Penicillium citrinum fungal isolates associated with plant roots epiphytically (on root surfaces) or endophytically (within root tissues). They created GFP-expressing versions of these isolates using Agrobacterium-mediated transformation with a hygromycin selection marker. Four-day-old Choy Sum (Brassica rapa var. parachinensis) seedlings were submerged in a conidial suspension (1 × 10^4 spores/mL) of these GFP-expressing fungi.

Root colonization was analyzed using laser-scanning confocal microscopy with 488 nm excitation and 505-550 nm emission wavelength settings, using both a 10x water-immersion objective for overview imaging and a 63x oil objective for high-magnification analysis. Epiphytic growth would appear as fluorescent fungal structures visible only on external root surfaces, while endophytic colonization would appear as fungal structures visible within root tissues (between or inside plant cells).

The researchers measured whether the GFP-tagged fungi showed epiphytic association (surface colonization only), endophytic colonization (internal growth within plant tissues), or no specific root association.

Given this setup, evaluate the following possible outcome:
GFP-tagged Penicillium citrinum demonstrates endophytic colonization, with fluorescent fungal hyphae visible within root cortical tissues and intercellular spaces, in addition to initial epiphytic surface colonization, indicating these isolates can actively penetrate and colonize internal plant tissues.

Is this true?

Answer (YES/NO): NO